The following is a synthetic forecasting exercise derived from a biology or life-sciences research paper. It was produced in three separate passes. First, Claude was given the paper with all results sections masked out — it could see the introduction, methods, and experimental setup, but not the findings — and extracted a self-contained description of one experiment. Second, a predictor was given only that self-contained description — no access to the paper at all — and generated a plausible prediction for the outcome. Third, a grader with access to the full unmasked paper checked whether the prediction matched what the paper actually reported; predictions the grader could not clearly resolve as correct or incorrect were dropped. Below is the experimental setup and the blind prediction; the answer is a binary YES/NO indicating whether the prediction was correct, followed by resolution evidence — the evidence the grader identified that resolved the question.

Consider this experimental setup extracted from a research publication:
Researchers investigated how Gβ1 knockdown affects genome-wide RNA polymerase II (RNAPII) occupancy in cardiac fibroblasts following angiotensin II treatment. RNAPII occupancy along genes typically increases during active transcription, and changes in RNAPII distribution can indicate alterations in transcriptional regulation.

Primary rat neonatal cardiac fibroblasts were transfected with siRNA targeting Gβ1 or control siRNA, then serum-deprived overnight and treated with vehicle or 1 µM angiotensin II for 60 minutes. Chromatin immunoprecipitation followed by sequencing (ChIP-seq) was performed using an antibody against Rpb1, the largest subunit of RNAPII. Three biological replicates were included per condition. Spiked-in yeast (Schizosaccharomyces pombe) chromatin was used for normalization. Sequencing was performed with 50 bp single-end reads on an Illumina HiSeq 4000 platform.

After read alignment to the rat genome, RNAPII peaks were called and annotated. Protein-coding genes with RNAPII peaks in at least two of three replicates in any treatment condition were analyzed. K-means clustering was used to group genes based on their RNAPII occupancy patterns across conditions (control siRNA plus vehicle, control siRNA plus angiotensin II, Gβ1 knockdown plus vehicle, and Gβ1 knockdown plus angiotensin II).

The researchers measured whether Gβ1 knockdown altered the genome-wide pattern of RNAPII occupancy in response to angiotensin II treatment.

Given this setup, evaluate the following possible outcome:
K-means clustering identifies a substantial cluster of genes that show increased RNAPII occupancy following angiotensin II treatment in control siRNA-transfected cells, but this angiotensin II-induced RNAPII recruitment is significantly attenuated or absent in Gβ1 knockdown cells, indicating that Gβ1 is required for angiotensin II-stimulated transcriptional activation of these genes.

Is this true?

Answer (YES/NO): NO